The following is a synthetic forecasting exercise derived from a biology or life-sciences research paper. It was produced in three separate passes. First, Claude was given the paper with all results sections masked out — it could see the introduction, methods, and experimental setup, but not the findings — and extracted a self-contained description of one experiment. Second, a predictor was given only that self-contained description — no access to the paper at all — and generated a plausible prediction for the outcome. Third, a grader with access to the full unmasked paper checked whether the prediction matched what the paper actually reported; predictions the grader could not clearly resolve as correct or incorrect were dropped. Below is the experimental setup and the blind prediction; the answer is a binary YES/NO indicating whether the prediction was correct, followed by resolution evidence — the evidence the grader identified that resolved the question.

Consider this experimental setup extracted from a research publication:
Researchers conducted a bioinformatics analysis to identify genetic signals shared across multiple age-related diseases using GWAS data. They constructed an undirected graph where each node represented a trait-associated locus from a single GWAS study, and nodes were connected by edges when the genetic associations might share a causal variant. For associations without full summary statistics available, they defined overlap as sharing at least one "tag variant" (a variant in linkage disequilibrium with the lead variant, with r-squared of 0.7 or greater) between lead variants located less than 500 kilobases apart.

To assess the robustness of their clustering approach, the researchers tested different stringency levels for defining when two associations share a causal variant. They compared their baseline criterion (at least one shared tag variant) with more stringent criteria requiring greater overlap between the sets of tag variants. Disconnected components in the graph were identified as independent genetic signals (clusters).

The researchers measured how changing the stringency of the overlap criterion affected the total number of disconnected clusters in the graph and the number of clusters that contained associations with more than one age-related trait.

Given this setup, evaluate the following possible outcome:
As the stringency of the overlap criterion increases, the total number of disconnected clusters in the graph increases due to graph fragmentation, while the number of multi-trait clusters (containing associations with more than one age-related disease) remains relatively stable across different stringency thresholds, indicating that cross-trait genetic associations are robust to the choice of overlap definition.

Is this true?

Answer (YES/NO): NO